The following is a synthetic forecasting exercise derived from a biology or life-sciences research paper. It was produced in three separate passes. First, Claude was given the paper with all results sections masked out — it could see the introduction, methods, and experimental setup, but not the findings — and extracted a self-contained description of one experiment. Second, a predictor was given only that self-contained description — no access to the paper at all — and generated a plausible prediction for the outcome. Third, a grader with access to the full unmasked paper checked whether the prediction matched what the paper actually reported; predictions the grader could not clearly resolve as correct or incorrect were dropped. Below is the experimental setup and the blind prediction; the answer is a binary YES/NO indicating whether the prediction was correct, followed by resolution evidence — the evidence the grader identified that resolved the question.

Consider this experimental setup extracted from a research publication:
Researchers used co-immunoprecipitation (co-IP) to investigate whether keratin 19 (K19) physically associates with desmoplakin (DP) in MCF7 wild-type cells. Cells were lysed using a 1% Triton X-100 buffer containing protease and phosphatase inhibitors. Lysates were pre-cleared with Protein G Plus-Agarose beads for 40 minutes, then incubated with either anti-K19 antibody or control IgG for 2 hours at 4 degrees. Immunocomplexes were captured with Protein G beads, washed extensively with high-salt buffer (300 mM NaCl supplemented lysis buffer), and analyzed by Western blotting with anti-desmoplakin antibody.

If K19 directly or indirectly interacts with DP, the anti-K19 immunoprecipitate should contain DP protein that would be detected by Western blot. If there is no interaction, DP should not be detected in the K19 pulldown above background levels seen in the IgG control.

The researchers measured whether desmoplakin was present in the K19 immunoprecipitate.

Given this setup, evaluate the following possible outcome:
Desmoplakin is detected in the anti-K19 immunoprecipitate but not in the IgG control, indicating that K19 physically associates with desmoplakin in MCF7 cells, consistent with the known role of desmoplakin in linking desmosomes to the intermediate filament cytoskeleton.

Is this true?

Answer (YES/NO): YES